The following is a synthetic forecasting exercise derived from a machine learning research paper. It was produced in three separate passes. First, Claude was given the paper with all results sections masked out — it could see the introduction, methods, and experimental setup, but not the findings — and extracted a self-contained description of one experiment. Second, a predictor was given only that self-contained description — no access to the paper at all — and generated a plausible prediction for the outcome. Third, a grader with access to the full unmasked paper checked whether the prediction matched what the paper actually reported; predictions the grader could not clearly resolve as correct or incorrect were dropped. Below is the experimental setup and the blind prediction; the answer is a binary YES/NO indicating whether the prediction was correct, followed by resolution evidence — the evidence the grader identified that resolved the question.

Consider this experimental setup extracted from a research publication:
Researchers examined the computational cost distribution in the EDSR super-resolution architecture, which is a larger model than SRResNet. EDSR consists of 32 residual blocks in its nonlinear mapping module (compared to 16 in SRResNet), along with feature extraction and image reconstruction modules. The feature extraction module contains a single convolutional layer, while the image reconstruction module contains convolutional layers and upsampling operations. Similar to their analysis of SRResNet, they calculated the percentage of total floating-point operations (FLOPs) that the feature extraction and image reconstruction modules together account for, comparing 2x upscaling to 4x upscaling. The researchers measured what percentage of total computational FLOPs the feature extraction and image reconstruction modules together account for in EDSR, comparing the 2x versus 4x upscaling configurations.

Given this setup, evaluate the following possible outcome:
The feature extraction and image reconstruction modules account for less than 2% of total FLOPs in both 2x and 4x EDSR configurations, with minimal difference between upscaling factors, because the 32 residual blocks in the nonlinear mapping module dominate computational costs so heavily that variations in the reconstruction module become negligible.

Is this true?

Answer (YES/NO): NO